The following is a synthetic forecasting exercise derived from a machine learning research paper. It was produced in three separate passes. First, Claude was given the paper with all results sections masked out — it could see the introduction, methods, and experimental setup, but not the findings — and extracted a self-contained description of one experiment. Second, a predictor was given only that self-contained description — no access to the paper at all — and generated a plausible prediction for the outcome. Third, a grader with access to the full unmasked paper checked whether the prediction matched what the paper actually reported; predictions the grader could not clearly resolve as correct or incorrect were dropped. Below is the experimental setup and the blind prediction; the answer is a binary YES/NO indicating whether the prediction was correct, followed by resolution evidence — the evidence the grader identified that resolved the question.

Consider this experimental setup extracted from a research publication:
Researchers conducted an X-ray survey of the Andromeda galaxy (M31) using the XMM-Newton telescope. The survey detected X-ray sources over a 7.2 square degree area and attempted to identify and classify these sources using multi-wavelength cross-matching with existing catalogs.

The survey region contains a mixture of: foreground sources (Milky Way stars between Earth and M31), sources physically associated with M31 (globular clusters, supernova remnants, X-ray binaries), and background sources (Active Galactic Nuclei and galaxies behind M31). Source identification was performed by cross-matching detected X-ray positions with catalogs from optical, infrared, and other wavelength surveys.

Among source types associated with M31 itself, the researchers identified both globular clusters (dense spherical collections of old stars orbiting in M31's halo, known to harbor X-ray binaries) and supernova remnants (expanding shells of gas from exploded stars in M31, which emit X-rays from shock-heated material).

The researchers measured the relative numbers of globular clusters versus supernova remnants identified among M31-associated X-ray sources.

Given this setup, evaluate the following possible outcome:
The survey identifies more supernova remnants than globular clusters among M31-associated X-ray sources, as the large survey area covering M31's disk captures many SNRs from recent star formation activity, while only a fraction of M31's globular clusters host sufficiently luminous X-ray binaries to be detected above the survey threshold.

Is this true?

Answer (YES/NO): NO